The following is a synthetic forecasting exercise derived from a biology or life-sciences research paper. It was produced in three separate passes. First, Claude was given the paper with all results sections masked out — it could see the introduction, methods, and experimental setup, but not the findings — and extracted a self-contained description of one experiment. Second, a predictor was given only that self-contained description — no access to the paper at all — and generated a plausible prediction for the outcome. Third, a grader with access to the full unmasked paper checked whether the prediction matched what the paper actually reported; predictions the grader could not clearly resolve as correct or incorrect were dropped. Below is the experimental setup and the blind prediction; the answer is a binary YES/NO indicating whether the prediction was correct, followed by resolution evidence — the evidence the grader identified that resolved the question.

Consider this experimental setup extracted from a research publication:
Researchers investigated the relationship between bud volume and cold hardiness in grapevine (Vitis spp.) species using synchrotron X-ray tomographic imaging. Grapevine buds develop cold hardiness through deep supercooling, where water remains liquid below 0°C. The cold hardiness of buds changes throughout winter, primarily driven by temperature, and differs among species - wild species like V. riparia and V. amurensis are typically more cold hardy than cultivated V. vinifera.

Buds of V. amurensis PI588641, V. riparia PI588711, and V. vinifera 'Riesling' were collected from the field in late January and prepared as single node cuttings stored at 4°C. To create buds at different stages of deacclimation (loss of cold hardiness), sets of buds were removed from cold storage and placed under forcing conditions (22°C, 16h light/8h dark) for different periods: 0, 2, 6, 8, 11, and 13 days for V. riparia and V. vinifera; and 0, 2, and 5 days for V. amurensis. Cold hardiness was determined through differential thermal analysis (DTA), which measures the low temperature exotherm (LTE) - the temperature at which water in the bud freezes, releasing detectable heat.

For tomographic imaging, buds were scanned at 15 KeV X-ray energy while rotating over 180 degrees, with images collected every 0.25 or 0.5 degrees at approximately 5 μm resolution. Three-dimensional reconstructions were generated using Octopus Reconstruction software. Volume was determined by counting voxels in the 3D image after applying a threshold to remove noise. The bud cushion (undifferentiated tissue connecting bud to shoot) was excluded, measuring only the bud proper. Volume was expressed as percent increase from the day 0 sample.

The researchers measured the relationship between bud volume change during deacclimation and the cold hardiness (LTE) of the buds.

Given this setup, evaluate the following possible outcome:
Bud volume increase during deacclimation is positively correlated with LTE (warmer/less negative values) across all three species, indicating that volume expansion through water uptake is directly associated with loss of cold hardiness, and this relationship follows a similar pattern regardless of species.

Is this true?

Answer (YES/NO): NO